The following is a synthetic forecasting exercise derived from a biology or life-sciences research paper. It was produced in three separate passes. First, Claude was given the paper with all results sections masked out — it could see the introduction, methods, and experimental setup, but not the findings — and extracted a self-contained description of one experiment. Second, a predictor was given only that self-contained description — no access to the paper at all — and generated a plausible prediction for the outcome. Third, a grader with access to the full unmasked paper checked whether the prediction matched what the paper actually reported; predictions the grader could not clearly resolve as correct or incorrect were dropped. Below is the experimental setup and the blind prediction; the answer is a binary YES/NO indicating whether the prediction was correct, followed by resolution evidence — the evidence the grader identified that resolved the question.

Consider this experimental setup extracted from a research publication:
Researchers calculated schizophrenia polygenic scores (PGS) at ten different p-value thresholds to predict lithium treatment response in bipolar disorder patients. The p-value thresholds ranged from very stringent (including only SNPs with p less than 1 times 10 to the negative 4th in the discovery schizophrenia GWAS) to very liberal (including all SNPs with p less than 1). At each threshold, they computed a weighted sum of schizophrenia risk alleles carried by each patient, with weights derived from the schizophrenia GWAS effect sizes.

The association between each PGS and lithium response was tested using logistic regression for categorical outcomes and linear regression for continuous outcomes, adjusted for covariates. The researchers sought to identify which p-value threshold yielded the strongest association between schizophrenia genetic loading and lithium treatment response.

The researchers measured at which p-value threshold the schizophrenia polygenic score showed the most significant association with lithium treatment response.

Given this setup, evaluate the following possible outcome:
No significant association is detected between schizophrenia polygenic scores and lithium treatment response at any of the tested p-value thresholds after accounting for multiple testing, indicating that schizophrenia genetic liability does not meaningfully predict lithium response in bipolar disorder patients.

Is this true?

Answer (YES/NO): NO